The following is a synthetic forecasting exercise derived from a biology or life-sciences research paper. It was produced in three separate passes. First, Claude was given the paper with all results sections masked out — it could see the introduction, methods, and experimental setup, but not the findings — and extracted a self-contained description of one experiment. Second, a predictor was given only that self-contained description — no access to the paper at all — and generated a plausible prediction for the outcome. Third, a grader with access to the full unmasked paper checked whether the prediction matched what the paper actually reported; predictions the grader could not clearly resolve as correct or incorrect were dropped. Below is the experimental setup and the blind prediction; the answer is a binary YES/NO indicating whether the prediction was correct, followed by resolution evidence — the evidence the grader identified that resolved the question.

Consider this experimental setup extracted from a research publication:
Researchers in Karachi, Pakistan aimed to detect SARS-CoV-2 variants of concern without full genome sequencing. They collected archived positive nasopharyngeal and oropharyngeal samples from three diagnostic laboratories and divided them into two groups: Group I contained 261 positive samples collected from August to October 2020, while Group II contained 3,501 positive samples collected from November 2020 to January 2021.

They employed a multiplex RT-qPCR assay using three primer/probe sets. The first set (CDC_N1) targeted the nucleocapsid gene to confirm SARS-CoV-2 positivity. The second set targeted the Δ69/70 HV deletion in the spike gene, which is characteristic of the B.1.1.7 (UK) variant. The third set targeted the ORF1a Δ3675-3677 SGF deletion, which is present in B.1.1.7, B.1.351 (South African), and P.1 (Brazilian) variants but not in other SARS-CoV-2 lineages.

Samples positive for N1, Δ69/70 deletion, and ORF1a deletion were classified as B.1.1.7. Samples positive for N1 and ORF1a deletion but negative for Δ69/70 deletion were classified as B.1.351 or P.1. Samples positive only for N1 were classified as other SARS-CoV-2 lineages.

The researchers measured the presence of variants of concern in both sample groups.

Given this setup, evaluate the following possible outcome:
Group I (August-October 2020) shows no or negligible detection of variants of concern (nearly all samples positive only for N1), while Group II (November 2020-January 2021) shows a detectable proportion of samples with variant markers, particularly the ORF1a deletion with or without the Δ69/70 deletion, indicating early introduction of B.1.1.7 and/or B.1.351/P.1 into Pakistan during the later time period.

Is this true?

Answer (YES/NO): YES